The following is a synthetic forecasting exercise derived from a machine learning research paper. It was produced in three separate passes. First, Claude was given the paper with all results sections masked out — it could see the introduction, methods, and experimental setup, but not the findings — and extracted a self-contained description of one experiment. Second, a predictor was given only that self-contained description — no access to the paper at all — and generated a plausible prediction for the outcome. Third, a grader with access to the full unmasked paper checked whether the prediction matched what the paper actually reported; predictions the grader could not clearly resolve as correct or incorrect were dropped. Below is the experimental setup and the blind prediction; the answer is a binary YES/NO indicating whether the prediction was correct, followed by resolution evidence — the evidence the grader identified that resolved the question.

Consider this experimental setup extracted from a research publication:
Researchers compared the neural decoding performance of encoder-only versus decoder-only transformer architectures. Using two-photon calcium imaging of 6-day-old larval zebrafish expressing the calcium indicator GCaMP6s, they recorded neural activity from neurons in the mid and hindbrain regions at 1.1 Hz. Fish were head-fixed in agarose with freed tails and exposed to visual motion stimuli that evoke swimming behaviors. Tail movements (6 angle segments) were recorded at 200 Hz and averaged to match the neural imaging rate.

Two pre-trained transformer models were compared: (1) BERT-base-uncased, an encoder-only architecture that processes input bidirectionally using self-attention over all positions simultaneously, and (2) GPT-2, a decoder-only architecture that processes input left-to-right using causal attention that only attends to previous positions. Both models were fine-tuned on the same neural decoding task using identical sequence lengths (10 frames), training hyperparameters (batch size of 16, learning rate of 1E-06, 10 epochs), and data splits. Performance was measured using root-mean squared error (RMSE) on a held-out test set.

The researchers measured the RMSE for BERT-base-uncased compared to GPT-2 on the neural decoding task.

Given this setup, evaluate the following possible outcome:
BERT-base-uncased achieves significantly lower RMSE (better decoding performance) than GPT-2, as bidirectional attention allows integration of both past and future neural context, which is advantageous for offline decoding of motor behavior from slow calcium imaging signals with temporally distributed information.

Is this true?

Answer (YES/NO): NO